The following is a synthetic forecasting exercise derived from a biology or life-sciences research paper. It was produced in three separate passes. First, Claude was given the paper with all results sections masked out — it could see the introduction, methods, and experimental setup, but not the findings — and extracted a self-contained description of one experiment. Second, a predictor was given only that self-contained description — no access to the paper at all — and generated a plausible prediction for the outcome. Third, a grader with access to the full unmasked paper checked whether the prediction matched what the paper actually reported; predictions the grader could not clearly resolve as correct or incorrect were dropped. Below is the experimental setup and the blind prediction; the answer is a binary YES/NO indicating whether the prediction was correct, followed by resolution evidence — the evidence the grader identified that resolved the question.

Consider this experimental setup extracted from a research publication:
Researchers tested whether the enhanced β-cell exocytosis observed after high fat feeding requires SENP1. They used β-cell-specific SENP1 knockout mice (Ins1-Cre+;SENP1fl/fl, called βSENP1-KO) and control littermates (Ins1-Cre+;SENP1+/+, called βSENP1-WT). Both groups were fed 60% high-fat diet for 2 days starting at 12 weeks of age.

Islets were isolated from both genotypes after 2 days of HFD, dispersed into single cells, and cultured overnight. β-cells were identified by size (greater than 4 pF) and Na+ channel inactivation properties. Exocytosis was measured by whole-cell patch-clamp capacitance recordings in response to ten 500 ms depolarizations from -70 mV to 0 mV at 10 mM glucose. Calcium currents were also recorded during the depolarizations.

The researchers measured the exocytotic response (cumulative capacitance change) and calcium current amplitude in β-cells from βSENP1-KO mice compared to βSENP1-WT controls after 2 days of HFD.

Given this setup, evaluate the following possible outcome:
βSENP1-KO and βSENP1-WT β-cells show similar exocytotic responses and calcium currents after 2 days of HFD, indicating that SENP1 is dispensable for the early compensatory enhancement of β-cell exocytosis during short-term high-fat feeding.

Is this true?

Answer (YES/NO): NO